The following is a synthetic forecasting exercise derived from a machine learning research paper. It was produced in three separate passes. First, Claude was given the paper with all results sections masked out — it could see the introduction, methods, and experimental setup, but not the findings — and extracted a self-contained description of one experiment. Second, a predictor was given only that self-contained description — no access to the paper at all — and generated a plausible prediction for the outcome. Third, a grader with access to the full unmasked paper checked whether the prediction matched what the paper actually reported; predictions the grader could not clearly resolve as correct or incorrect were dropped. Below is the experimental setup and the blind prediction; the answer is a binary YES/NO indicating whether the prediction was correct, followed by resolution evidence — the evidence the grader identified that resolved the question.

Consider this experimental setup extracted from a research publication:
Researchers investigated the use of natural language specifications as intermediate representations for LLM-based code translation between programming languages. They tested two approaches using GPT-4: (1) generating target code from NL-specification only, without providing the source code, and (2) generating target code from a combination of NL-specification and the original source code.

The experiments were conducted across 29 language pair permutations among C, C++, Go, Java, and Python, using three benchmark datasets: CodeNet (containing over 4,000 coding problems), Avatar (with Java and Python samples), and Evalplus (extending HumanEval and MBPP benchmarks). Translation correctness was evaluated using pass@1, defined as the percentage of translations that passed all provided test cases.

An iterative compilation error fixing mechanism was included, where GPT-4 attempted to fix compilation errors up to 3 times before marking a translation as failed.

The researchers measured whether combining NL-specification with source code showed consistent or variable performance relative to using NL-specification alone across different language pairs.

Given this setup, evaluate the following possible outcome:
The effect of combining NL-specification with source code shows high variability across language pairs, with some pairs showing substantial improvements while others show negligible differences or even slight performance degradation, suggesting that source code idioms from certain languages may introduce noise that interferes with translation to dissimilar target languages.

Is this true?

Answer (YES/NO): NO